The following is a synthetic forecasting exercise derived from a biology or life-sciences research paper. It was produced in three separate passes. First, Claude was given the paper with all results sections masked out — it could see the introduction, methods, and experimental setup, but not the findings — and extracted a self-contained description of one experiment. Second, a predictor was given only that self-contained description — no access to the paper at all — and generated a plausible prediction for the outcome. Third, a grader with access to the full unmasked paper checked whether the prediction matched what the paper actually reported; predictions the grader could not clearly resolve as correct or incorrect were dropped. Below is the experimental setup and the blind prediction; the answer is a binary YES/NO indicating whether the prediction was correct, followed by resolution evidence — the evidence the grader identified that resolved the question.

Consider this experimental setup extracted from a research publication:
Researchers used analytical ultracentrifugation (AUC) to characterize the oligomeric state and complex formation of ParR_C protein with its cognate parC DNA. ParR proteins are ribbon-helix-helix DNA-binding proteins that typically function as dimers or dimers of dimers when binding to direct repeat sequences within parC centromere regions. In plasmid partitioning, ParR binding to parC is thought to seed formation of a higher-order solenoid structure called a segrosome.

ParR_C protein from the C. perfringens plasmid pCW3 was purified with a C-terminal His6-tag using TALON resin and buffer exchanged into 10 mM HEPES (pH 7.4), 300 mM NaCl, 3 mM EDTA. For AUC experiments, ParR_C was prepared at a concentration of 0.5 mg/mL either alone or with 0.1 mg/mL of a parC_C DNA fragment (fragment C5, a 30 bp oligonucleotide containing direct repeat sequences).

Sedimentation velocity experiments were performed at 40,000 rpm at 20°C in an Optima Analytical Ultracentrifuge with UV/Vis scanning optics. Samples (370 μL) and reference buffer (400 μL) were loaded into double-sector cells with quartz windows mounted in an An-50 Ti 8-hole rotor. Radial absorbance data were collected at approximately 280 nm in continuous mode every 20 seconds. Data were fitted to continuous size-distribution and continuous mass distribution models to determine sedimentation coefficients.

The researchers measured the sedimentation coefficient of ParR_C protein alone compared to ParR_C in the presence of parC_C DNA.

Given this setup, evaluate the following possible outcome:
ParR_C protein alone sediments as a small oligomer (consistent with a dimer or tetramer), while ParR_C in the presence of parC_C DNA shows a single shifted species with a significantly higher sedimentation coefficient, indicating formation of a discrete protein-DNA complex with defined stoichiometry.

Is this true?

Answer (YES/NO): YES